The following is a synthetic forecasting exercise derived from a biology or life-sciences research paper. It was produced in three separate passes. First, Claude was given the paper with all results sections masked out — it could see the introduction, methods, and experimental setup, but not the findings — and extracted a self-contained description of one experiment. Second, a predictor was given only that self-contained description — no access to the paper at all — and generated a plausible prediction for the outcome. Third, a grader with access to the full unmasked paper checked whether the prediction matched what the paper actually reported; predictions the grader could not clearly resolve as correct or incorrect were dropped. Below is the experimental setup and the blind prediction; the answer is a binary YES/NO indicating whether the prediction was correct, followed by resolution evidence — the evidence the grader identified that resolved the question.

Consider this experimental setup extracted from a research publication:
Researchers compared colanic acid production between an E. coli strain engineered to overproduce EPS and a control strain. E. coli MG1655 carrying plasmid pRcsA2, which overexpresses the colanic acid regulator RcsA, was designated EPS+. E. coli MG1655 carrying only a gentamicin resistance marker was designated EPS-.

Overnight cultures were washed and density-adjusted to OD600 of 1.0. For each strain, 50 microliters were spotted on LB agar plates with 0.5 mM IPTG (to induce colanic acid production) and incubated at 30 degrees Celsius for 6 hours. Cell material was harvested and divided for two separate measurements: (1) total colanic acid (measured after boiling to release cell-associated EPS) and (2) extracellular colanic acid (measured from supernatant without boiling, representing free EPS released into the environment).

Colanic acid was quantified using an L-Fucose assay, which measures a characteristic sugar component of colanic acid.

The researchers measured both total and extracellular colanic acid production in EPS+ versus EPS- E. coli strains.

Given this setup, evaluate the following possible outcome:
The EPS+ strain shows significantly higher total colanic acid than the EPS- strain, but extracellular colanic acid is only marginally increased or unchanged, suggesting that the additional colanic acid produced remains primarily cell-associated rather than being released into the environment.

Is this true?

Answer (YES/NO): NO